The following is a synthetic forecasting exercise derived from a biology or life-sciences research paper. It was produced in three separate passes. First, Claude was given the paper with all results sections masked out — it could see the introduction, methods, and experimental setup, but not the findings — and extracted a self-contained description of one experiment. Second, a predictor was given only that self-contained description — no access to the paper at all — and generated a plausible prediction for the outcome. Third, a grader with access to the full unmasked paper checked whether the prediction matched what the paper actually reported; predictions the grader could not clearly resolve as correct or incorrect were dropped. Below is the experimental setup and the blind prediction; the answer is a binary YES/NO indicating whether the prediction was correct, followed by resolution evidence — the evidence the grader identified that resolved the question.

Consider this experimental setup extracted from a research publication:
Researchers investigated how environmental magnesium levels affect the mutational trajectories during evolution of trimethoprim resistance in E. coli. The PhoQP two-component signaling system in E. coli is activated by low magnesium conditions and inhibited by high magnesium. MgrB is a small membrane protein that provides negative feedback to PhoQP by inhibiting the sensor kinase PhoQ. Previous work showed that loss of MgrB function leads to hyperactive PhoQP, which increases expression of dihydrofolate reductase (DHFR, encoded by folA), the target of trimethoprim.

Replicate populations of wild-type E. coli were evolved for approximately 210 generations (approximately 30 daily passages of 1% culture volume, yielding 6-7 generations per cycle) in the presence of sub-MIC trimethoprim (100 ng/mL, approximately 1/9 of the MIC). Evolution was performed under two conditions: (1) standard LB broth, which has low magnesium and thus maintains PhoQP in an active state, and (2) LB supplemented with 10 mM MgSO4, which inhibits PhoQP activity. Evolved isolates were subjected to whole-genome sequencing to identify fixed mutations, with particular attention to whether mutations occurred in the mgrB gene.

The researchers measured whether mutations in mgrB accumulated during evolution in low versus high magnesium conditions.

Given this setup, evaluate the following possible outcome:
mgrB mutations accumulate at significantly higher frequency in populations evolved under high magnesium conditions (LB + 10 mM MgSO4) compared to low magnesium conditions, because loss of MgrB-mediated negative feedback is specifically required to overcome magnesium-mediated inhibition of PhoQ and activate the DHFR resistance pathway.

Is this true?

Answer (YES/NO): NO